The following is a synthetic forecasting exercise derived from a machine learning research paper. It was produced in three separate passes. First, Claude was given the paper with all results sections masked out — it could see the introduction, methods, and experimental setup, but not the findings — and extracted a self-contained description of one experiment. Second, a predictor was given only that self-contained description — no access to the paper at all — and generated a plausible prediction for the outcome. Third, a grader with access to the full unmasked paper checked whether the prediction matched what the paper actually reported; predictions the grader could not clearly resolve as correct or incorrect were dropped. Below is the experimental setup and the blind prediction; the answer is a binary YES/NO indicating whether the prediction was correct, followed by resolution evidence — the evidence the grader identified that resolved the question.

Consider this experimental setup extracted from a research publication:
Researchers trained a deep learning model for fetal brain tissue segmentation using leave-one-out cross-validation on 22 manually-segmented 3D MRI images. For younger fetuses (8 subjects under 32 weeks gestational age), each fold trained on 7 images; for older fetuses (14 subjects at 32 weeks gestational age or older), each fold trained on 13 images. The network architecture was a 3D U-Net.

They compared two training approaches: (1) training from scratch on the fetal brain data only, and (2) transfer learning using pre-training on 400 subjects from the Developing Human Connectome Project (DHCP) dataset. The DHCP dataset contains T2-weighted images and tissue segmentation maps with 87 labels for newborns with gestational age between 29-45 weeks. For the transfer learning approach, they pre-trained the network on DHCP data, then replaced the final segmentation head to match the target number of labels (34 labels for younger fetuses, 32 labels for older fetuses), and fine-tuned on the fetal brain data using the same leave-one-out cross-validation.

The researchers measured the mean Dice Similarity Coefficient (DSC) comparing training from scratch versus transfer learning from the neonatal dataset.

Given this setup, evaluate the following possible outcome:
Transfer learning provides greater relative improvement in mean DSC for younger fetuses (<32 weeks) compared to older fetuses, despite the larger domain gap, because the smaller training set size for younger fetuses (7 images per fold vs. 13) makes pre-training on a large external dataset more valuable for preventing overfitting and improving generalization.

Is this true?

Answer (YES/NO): NO